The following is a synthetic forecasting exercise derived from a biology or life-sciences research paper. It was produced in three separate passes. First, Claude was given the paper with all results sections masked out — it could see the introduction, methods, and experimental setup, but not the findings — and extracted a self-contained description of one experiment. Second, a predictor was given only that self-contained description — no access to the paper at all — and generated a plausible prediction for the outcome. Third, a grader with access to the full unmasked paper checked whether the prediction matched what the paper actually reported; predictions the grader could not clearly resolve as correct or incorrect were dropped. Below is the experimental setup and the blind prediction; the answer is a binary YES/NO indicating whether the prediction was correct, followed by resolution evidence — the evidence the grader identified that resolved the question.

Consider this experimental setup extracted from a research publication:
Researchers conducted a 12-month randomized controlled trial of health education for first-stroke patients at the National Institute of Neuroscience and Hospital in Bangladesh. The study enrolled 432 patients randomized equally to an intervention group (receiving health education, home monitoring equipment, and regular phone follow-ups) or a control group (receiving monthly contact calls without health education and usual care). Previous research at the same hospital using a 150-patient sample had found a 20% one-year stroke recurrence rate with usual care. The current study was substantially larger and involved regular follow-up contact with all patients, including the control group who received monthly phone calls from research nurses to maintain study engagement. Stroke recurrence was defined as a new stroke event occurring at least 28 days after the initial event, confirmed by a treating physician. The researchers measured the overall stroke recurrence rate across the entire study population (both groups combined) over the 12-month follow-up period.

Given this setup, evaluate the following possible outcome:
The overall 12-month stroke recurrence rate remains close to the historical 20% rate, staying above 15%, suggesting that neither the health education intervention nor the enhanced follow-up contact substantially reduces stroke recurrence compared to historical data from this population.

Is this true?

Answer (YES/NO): NO